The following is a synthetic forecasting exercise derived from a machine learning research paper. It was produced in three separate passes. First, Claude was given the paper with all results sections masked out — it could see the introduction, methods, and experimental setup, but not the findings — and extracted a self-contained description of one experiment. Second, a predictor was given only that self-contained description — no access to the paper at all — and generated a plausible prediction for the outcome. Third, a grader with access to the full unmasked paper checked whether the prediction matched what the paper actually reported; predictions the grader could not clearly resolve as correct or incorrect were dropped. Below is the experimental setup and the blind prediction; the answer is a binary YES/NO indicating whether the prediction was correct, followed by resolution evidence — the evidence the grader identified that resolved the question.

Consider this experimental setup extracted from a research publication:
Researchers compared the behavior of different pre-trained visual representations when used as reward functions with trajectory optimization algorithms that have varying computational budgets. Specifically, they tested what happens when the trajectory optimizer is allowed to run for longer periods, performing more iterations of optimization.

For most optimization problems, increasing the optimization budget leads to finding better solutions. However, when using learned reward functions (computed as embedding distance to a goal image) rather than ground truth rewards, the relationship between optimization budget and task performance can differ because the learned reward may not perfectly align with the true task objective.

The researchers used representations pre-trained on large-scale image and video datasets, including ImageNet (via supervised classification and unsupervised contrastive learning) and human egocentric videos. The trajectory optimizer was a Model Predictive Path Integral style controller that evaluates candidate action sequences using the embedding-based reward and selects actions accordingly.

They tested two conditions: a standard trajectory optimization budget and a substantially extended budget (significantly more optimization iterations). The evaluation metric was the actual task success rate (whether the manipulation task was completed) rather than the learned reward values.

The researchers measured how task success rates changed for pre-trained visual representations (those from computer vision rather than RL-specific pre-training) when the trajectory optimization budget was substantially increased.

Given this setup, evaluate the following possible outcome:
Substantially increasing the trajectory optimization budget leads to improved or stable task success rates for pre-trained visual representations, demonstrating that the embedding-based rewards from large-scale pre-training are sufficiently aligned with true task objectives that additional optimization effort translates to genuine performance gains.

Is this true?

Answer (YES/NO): NO